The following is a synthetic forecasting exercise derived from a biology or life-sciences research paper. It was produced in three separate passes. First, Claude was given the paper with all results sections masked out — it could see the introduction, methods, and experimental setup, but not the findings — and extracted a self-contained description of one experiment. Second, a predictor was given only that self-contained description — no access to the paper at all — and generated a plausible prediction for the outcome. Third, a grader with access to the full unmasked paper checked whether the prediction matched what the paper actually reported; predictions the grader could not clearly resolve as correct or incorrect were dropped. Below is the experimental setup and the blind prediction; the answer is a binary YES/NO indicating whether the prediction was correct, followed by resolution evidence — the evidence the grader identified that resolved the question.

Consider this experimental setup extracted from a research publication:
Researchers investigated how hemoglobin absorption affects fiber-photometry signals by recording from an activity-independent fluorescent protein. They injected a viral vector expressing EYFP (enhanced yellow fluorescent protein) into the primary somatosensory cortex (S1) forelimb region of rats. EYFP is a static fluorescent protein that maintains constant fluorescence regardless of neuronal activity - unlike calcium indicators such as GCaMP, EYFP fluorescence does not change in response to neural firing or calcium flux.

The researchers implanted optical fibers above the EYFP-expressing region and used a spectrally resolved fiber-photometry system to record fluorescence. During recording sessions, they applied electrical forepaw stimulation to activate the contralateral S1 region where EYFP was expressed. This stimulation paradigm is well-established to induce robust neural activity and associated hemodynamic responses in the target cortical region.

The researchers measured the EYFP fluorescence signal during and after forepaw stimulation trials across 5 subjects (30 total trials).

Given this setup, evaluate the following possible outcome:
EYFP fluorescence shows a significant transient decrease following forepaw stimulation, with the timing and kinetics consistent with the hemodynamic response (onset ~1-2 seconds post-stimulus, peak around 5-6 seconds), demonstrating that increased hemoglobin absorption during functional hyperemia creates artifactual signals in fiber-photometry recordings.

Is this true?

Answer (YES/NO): YES